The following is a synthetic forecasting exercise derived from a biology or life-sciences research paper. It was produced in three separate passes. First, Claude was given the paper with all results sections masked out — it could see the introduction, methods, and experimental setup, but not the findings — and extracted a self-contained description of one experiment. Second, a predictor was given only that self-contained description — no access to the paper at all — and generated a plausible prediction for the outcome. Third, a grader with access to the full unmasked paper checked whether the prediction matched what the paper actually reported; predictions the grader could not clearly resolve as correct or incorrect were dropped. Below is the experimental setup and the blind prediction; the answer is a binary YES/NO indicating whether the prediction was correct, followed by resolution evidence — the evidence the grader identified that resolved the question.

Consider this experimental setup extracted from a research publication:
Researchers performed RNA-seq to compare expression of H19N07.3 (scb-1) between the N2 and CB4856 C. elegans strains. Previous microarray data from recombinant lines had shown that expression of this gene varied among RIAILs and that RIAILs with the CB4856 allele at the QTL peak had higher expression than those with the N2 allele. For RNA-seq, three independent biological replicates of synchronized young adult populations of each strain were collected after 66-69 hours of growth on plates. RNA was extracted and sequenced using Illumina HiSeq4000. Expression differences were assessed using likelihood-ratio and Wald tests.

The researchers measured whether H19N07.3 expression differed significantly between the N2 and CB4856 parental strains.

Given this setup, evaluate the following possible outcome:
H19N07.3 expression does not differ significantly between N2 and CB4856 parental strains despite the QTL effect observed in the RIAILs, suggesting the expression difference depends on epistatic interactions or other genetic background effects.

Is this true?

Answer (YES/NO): YES